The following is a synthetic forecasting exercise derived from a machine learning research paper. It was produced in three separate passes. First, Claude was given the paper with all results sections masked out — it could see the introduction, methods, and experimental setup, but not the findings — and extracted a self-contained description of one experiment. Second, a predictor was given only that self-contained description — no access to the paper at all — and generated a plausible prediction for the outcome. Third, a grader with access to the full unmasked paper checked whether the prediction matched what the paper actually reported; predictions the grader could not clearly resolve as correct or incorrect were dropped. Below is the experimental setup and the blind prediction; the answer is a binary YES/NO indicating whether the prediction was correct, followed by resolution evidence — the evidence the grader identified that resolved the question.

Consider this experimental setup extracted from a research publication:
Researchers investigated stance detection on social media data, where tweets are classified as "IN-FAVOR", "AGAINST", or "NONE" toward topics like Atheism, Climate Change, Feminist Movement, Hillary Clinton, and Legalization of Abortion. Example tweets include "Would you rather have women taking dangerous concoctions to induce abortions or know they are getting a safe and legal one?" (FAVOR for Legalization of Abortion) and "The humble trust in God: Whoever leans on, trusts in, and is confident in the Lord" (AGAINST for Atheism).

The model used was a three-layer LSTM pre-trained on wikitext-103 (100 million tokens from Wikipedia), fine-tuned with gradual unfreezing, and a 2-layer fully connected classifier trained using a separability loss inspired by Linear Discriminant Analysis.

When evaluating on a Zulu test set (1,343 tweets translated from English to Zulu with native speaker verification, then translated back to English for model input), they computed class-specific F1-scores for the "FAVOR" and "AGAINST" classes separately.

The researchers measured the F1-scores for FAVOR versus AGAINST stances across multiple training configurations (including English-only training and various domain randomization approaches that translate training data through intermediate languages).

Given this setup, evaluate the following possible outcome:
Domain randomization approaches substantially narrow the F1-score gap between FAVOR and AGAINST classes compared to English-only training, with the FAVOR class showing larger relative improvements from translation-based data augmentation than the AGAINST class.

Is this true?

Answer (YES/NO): NO